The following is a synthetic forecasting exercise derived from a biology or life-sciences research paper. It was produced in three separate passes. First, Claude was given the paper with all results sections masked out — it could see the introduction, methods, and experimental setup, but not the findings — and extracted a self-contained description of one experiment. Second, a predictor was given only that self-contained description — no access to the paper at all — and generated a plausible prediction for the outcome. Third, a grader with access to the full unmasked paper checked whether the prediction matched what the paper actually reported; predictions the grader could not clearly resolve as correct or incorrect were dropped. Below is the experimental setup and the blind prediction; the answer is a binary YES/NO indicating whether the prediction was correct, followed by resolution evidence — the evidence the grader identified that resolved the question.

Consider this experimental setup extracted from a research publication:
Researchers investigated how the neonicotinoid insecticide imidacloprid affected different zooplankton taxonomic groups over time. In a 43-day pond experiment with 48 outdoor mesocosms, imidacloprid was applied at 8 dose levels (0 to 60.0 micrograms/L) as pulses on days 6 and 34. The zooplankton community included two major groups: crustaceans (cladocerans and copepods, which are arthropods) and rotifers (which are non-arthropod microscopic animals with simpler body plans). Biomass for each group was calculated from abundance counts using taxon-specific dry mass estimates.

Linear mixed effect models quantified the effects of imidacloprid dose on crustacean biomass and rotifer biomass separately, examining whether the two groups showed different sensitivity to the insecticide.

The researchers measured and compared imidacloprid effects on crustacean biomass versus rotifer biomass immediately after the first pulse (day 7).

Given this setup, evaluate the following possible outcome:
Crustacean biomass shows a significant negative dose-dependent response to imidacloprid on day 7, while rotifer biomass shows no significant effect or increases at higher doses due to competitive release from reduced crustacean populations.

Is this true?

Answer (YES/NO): NO